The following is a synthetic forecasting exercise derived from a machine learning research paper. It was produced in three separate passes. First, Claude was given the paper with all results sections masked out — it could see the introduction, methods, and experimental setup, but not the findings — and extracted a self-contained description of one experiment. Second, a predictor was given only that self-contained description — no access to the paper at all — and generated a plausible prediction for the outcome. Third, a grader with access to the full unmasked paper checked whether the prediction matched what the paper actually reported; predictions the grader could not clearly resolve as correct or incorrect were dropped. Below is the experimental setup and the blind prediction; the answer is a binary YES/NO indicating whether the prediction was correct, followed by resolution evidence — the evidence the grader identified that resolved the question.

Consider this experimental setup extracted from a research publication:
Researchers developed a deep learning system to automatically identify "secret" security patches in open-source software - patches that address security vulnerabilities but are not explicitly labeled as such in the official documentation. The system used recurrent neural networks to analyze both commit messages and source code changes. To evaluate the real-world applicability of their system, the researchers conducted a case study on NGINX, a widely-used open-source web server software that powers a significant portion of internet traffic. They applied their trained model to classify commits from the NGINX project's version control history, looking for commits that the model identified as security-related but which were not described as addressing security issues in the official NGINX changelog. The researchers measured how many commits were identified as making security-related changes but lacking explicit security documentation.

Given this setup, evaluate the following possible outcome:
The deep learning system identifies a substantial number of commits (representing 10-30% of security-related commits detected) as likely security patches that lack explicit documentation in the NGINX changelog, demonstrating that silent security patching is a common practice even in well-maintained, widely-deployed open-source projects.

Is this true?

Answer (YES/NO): NO